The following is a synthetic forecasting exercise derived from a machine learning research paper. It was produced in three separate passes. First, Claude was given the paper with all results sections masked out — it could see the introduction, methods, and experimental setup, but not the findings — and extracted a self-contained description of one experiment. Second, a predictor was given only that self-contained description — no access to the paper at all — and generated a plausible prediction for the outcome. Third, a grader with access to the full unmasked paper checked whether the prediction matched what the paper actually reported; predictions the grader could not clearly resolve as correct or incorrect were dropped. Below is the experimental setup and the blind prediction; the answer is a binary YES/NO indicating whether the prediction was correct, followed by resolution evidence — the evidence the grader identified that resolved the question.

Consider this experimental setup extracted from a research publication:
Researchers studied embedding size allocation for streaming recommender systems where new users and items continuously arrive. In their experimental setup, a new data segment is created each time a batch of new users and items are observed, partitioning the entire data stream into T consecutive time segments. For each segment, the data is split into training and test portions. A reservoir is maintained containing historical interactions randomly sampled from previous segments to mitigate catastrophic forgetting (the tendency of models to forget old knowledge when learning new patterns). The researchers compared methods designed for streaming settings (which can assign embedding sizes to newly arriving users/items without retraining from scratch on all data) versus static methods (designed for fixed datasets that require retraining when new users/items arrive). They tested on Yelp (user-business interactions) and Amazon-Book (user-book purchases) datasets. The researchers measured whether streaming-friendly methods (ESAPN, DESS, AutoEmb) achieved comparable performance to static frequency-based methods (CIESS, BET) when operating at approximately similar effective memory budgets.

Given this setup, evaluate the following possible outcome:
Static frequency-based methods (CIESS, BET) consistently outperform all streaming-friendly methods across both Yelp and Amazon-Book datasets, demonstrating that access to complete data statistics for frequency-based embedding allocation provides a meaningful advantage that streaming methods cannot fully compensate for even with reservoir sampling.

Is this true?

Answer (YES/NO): NO